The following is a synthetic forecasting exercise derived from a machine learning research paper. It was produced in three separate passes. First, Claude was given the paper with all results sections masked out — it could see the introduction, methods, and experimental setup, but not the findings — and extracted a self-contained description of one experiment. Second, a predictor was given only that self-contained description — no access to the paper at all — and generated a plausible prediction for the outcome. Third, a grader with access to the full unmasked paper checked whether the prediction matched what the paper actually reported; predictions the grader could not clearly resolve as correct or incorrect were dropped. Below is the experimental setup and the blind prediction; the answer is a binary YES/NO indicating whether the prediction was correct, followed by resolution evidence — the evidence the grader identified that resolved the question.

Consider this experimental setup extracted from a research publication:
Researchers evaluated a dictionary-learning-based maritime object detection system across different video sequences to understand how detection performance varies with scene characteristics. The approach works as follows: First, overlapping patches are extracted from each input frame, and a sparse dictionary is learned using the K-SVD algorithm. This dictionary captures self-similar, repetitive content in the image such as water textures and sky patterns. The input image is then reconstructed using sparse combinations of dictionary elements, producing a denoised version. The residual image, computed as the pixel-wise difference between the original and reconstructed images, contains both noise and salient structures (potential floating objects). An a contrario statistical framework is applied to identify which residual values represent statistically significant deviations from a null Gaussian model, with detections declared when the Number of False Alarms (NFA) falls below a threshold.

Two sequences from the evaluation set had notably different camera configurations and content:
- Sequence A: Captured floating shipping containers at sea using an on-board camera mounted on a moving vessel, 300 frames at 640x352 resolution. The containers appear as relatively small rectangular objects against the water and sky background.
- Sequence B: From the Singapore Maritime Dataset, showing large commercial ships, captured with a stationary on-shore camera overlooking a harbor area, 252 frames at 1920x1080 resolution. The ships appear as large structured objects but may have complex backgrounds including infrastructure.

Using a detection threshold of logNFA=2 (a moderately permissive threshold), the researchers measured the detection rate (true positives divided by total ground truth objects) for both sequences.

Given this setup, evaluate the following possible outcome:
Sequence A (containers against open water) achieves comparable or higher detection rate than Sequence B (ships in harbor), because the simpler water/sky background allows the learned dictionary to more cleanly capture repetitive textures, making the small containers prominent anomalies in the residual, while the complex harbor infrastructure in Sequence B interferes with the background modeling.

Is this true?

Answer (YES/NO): YES